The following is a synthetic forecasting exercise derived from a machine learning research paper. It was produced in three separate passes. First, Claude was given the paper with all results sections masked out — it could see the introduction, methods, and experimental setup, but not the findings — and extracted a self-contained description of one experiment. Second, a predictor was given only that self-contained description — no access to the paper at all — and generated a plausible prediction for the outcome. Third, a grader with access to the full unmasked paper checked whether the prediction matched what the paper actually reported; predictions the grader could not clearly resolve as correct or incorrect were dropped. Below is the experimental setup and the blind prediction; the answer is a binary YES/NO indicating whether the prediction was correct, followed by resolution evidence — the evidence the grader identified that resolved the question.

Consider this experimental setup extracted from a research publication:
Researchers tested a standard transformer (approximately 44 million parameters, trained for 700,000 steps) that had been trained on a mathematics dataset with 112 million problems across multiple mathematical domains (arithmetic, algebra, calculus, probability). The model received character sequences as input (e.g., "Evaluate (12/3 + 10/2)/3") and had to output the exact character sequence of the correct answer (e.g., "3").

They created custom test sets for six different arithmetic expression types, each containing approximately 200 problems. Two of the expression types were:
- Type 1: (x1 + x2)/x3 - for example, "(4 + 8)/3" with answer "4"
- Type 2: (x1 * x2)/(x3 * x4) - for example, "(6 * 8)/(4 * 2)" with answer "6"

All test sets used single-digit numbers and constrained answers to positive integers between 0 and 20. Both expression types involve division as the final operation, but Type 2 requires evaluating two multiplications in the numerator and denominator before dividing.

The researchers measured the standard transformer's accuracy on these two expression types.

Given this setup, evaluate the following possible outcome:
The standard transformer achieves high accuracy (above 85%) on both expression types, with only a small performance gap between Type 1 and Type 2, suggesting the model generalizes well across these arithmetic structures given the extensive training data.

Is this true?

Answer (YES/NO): YES